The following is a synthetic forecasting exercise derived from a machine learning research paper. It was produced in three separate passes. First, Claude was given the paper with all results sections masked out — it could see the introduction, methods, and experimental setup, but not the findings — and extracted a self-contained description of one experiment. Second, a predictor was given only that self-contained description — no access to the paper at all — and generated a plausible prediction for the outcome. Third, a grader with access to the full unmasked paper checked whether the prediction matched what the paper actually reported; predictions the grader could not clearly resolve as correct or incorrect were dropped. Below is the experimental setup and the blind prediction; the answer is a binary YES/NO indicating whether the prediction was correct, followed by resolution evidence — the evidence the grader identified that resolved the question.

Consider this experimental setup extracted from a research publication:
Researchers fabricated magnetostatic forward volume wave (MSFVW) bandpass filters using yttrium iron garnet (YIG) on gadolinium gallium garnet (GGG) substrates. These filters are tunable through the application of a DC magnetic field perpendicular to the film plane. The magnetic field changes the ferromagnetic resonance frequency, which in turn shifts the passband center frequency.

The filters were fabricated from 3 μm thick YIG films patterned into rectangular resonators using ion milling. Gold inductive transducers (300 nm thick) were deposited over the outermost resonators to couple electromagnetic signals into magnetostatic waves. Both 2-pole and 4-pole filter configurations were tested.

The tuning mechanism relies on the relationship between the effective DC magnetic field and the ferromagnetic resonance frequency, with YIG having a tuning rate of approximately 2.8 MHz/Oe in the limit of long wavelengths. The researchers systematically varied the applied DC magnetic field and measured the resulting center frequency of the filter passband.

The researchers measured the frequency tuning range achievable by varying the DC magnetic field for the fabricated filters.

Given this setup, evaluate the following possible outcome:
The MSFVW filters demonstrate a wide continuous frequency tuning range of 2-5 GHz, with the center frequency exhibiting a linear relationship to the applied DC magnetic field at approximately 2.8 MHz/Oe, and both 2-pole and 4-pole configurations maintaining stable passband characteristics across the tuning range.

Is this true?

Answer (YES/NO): NO